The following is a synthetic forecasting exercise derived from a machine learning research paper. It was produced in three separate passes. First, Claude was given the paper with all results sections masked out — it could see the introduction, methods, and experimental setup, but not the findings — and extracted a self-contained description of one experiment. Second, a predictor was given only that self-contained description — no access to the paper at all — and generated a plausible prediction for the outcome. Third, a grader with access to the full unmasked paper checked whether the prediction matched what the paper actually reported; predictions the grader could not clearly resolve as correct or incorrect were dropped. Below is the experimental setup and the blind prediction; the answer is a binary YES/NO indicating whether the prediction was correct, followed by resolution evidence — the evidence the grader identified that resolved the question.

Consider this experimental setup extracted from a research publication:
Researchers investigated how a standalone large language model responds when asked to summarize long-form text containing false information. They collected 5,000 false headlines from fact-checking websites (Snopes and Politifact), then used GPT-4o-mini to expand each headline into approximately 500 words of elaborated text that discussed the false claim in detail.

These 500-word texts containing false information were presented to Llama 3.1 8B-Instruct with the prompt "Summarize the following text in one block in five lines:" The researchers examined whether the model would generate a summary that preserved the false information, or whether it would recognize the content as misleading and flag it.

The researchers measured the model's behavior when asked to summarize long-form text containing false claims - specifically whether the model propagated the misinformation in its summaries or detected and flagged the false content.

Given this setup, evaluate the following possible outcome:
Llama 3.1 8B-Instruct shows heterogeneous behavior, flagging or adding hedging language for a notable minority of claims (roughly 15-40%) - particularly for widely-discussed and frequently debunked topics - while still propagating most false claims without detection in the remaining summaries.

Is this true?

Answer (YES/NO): NO